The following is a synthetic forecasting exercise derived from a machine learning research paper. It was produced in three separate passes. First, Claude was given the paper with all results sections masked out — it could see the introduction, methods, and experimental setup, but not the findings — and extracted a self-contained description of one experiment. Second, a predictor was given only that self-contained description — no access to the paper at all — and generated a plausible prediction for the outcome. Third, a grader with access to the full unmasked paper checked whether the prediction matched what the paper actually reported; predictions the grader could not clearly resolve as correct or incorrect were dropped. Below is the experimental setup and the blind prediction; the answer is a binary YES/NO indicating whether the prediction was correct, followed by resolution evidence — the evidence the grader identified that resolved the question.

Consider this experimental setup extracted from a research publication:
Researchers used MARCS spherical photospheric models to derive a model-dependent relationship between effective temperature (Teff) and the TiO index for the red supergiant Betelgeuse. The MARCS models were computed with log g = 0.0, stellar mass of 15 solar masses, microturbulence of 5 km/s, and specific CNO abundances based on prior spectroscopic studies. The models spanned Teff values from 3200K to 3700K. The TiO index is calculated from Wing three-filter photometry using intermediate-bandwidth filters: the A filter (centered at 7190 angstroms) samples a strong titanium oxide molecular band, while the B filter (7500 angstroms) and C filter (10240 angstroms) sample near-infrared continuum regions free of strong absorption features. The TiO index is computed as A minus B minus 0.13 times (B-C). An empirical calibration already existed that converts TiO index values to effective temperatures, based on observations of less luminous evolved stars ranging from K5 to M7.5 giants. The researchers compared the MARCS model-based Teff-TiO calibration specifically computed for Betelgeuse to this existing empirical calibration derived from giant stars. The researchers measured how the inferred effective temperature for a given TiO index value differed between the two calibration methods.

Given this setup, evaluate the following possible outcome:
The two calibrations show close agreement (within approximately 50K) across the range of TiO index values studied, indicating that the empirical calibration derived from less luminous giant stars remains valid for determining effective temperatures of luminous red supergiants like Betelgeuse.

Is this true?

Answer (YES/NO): NO